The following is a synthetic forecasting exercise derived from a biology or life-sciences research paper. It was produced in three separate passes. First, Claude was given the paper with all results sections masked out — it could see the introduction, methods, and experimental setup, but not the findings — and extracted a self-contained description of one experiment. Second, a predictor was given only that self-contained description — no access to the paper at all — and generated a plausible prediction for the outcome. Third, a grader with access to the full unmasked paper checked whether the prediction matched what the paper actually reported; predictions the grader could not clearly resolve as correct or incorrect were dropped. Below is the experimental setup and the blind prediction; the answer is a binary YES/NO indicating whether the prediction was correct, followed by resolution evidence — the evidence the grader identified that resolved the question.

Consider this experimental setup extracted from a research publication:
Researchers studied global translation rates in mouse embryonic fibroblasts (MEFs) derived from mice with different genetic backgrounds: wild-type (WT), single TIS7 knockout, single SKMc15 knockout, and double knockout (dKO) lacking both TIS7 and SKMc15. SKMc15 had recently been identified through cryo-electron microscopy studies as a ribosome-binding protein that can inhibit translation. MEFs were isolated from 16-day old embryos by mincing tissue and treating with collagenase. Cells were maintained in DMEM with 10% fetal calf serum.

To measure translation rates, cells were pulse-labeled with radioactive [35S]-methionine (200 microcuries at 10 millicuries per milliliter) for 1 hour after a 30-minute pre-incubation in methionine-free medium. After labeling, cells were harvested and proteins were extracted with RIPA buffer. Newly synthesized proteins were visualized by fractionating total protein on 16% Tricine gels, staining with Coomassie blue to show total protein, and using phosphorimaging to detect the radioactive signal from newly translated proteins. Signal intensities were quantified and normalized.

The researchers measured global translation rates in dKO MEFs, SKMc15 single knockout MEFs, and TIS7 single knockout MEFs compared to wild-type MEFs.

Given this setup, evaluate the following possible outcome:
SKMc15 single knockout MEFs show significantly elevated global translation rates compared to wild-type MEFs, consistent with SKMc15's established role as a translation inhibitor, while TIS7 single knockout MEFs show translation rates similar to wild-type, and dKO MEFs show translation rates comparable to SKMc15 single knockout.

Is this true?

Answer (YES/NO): YES